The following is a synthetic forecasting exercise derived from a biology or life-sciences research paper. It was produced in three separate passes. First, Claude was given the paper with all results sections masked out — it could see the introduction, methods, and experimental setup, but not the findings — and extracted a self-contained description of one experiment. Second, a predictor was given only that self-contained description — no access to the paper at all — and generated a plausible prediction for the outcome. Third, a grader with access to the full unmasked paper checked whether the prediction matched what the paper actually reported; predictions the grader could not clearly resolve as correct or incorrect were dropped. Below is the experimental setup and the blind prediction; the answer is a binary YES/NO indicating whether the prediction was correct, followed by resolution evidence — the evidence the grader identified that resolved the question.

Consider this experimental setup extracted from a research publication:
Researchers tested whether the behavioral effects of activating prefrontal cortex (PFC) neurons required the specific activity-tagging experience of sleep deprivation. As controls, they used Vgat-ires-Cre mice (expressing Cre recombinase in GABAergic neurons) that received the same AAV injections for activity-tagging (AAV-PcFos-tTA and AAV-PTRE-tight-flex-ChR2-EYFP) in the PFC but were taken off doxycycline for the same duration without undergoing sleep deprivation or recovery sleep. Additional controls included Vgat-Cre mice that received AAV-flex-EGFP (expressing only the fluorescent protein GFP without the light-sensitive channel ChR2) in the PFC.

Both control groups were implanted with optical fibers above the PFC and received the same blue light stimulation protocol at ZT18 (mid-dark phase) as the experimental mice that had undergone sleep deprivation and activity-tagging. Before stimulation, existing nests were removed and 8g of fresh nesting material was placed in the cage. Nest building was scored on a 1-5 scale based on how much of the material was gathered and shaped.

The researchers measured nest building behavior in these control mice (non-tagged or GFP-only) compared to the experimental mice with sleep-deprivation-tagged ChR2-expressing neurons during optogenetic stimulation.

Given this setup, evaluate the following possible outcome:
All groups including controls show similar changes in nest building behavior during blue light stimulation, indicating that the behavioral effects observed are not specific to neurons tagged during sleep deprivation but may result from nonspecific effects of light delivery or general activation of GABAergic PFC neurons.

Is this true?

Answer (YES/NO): NO